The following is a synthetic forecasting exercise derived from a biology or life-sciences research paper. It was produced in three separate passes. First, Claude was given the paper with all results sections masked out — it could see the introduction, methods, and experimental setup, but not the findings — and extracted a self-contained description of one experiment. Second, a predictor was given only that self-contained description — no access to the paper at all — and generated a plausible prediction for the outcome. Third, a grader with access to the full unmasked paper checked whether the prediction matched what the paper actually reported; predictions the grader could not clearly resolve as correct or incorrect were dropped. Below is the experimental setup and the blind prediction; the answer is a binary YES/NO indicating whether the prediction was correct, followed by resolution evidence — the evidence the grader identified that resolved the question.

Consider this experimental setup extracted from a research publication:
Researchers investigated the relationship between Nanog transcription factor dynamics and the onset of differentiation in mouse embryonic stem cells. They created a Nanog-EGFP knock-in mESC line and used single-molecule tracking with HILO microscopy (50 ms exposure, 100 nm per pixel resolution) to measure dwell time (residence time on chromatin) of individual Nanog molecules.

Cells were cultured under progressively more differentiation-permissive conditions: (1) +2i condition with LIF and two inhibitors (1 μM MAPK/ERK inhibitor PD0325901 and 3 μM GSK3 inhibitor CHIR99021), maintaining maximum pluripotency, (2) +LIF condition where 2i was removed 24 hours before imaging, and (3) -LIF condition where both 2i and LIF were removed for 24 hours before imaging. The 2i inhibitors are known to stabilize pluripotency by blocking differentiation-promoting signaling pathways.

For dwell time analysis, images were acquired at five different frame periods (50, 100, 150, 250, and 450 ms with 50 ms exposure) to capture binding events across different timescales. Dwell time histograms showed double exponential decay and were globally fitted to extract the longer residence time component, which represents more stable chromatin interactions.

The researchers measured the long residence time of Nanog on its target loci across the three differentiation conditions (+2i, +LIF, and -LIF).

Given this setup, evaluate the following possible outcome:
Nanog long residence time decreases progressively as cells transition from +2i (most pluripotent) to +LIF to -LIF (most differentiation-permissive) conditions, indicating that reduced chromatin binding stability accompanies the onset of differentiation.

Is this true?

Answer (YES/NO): NO